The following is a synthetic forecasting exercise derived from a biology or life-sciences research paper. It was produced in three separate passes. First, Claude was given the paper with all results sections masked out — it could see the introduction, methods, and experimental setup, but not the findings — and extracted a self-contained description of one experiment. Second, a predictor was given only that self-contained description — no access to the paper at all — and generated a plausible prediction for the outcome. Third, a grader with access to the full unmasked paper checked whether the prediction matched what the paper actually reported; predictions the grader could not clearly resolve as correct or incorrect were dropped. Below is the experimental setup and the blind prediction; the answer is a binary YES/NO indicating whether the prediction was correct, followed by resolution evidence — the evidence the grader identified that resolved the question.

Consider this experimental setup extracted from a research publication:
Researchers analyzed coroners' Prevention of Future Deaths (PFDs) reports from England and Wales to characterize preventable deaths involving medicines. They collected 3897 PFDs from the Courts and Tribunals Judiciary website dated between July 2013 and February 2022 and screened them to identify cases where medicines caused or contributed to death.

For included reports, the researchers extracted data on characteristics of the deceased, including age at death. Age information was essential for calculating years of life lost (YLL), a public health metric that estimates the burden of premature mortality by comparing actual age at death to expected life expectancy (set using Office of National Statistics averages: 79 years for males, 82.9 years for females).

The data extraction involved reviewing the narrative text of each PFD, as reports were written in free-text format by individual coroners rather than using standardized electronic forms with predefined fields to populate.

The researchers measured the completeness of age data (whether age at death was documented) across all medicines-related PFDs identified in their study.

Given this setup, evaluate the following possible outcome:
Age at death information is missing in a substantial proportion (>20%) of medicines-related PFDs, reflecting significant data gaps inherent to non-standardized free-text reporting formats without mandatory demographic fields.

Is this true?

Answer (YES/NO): YES